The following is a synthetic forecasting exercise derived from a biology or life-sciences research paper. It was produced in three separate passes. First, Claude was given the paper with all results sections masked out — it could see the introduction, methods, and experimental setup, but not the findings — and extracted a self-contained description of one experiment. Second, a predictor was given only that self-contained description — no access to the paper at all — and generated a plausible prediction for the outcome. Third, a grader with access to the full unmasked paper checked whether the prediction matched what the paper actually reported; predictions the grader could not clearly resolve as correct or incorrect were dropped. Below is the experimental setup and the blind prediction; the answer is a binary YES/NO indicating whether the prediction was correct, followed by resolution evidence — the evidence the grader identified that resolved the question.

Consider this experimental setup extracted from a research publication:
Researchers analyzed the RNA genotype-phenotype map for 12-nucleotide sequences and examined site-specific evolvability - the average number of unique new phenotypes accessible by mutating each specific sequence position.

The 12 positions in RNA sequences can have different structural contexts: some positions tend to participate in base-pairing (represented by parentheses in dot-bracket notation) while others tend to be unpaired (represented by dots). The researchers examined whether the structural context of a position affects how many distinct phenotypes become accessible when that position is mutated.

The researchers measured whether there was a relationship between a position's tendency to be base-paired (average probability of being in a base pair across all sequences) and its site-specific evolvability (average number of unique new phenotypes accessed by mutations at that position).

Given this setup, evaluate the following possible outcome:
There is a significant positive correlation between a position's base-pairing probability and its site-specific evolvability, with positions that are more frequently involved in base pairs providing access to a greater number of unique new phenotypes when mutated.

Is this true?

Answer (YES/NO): YES